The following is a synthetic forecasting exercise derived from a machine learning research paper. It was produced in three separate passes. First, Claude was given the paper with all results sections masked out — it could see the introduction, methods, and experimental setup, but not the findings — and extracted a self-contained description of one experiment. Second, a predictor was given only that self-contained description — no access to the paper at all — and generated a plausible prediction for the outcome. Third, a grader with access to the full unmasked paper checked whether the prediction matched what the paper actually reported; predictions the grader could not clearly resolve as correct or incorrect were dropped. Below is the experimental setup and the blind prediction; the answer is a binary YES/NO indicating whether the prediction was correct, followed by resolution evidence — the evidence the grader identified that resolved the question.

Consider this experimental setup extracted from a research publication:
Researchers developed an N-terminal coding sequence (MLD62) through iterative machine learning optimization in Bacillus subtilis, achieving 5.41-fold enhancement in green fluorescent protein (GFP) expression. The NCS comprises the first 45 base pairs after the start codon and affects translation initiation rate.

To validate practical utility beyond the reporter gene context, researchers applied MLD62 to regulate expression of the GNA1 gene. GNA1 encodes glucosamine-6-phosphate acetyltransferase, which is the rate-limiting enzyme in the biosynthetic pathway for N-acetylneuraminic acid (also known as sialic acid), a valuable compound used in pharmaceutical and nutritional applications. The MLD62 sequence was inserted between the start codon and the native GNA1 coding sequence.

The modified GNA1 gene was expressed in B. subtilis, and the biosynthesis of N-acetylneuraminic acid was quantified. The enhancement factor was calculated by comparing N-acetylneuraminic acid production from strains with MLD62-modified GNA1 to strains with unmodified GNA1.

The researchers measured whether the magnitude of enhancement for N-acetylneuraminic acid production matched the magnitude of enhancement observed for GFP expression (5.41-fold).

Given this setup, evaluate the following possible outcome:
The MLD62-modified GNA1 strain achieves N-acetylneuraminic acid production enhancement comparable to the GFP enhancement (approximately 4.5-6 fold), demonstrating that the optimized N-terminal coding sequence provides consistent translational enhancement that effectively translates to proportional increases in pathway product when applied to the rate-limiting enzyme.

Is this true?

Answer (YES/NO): NO